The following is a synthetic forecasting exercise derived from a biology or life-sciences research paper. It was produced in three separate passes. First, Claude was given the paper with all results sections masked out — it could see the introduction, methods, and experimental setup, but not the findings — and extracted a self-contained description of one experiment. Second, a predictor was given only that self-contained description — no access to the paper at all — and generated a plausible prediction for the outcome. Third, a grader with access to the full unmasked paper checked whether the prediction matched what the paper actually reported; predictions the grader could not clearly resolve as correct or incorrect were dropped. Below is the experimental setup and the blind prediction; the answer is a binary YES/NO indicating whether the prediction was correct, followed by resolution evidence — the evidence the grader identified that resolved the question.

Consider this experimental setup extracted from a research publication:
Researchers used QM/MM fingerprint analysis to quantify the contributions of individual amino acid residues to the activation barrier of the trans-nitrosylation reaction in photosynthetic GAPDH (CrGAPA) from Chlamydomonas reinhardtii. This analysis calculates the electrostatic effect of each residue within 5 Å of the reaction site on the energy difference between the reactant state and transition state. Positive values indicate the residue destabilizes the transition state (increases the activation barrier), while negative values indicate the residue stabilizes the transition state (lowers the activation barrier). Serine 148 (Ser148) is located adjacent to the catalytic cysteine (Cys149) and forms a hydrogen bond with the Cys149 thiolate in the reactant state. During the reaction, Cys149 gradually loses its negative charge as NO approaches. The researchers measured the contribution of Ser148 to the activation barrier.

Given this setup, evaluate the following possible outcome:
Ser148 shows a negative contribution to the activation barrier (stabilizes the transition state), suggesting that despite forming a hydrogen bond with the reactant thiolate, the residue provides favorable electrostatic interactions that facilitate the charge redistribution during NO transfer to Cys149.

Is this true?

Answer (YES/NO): NO